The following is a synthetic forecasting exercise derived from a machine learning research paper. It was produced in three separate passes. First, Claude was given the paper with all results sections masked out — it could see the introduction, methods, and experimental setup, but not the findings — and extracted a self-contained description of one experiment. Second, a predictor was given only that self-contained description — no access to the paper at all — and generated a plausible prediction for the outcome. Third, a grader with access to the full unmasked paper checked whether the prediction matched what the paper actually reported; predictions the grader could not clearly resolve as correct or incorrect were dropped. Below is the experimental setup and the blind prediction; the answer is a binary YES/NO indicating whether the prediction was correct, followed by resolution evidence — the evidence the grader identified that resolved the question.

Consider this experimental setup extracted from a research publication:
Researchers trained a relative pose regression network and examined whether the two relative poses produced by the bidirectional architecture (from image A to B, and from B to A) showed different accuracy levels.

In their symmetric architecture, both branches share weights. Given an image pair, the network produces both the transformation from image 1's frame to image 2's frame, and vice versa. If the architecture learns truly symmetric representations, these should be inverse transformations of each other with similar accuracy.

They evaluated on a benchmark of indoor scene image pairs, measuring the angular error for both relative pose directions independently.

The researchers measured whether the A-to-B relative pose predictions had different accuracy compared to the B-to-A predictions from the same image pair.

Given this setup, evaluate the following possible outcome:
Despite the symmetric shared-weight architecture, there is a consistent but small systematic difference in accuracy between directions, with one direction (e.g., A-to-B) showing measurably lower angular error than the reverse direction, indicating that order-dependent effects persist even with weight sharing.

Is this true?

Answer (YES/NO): NO